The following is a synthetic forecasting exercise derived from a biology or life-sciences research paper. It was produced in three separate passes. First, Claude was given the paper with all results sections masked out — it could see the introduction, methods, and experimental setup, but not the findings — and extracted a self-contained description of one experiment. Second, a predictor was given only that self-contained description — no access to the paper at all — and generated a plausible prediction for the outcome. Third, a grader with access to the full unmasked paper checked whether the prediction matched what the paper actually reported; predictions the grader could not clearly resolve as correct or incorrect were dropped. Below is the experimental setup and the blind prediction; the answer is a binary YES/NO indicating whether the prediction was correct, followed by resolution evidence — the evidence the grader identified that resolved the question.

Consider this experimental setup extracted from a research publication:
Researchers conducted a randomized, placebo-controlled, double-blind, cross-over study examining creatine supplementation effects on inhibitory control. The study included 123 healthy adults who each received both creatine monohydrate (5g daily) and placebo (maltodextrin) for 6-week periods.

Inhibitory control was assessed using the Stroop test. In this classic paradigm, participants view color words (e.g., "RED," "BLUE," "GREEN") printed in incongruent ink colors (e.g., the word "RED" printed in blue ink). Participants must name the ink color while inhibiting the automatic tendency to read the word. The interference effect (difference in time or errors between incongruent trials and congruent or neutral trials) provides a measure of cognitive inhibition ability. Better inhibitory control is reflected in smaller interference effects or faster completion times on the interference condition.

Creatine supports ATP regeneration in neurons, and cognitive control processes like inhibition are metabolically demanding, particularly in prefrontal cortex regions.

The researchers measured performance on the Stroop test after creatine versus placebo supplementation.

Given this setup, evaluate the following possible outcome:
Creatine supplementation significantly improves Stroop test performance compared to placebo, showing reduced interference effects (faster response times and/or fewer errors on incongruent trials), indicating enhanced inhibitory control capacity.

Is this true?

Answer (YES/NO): NO